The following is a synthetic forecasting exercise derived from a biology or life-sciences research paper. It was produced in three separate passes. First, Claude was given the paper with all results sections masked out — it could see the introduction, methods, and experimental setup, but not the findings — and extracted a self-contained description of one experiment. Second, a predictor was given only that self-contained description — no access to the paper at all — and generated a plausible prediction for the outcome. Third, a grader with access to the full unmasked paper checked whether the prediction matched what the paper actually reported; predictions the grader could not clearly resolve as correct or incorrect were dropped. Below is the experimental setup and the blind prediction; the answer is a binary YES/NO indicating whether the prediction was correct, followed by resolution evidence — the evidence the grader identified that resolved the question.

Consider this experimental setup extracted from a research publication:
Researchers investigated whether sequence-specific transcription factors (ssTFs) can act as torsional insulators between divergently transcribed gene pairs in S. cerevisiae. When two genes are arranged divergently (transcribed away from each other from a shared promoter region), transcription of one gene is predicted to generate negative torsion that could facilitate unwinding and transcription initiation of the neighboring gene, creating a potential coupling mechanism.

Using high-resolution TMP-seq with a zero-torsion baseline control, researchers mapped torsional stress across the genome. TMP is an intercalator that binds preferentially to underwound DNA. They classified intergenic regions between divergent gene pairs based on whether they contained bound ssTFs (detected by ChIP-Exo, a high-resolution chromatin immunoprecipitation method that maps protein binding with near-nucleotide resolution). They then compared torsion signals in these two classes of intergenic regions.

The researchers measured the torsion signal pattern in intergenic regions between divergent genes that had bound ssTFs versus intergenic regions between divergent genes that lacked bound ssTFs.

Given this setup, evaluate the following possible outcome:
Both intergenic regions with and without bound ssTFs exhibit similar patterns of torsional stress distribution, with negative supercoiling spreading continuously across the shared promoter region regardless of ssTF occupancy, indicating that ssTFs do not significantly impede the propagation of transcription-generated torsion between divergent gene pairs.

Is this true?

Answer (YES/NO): NO